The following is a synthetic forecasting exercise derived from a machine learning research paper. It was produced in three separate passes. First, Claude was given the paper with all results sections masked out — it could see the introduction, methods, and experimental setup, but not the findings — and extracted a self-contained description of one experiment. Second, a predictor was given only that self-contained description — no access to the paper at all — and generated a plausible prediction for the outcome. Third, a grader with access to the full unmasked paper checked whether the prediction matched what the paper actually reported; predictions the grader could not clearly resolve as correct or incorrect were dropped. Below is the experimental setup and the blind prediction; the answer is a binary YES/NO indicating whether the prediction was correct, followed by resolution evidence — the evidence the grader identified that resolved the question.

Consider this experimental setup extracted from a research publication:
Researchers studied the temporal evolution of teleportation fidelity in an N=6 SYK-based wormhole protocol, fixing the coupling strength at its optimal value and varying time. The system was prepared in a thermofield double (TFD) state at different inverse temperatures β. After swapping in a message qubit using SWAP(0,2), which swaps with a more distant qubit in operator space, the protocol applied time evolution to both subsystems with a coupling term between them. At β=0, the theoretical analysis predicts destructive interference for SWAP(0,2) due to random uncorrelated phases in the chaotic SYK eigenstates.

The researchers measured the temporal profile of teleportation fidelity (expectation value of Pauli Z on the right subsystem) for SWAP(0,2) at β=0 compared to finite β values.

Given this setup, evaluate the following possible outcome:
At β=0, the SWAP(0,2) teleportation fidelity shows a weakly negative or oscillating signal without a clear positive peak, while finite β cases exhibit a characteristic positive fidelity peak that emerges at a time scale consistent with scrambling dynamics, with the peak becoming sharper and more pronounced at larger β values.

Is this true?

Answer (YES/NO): NO